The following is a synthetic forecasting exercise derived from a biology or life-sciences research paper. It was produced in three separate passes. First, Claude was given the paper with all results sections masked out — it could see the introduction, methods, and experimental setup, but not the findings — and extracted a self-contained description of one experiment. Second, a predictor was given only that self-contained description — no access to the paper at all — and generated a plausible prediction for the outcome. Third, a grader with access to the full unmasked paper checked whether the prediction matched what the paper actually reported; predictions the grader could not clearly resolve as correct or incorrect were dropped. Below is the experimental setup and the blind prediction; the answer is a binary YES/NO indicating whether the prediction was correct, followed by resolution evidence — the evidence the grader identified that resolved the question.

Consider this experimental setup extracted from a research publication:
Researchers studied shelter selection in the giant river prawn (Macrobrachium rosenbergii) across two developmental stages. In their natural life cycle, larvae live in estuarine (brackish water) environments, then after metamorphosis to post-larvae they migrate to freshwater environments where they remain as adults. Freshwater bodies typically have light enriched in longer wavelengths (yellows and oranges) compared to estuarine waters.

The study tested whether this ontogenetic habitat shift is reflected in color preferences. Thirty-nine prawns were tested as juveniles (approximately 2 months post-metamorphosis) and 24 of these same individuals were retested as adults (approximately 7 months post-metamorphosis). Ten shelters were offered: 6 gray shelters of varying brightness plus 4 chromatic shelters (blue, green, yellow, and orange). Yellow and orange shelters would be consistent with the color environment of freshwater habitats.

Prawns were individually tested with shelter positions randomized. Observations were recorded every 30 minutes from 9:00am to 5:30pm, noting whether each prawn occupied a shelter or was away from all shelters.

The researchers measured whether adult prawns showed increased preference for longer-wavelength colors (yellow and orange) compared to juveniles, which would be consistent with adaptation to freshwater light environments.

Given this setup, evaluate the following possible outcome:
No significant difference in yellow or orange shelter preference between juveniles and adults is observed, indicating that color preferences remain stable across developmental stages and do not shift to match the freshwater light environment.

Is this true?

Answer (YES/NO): NO